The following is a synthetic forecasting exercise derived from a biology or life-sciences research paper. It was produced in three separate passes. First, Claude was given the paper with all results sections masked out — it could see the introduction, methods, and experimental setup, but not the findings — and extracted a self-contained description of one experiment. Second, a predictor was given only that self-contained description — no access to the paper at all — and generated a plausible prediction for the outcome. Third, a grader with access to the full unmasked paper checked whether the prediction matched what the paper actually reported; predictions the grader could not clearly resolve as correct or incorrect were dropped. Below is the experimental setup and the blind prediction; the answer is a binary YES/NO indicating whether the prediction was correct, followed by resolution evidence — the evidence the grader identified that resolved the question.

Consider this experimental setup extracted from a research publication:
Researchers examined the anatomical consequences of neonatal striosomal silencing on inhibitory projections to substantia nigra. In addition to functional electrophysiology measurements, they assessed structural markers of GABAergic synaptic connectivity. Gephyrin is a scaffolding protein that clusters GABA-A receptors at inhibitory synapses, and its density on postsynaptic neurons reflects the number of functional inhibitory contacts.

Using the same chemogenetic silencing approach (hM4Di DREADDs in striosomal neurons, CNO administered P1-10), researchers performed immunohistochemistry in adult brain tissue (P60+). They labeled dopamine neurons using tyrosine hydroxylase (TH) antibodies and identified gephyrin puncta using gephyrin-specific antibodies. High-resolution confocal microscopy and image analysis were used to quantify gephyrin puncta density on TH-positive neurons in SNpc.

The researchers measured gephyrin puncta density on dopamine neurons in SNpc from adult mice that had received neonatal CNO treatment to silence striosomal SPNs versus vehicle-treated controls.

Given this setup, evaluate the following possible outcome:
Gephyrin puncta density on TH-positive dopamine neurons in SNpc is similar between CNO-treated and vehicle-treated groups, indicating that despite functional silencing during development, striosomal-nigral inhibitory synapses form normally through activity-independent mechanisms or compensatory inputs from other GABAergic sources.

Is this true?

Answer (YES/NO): NO